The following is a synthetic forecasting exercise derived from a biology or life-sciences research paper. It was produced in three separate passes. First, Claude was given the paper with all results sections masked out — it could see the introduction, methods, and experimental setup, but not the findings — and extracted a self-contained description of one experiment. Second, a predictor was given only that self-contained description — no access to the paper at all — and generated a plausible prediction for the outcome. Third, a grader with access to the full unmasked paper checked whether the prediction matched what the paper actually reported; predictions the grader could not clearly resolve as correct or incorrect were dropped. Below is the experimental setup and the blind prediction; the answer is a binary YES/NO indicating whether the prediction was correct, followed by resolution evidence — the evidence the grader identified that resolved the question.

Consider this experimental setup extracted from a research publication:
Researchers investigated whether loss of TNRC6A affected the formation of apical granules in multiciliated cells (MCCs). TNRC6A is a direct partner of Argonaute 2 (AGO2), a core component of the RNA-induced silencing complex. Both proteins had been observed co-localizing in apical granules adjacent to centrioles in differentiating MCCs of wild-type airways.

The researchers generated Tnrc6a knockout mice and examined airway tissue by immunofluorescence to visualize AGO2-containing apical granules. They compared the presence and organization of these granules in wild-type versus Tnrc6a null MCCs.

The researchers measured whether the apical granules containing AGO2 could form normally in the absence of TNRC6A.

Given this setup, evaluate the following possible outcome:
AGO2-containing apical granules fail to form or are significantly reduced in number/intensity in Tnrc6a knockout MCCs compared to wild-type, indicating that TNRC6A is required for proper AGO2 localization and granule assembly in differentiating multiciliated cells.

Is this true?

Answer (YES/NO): YES